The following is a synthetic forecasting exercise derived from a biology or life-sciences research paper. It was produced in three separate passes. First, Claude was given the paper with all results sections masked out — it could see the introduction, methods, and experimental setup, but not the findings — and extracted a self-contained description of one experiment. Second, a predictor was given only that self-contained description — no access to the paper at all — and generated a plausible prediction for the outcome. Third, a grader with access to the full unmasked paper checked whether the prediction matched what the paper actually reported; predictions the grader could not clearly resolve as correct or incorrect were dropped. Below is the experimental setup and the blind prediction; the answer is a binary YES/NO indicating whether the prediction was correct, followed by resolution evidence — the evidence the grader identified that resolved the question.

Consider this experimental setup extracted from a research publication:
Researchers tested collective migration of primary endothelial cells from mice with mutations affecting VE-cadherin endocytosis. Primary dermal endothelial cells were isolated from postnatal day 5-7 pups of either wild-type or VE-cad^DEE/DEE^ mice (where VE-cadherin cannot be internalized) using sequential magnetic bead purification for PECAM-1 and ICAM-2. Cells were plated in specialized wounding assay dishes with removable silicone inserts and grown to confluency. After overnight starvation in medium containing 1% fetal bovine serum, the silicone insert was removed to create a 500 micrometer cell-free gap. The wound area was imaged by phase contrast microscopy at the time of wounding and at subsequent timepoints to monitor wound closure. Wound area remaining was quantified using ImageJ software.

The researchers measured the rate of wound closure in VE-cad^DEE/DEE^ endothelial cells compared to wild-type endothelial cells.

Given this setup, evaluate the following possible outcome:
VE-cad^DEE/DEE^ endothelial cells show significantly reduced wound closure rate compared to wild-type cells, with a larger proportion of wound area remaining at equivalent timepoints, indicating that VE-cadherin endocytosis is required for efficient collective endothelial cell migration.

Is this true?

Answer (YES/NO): YES